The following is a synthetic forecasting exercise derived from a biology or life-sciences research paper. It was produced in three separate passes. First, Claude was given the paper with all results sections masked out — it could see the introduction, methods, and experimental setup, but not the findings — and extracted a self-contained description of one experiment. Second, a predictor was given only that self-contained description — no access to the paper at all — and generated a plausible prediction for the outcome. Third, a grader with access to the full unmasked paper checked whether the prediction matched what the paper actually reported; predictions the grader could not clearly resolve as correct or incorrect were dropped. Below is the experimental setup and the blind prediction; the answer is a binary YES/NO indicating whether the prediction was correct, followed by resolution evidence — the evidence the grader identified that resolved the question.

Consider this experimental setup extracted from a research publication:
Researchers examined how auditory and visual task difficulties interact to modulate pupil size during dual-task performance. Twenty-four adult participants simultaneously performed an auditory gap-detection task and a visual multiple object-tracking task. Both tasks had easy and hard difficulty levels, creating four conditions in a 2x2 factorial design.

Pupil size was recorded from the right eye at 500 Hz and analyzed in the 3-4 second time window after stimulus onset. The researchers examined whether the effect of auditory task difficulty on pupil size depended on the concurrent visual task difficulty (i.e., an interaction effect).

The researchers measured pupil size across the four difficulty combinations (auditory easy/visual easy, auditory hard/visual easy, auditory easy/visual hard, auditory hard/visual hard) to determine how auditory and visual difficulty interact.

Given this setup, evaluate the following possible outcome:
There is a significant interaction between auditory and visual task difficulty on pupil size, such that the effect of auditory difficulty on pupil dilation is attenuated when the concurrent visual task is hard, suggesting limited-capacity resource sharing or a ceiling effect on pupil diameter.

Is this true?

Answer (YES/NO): NO